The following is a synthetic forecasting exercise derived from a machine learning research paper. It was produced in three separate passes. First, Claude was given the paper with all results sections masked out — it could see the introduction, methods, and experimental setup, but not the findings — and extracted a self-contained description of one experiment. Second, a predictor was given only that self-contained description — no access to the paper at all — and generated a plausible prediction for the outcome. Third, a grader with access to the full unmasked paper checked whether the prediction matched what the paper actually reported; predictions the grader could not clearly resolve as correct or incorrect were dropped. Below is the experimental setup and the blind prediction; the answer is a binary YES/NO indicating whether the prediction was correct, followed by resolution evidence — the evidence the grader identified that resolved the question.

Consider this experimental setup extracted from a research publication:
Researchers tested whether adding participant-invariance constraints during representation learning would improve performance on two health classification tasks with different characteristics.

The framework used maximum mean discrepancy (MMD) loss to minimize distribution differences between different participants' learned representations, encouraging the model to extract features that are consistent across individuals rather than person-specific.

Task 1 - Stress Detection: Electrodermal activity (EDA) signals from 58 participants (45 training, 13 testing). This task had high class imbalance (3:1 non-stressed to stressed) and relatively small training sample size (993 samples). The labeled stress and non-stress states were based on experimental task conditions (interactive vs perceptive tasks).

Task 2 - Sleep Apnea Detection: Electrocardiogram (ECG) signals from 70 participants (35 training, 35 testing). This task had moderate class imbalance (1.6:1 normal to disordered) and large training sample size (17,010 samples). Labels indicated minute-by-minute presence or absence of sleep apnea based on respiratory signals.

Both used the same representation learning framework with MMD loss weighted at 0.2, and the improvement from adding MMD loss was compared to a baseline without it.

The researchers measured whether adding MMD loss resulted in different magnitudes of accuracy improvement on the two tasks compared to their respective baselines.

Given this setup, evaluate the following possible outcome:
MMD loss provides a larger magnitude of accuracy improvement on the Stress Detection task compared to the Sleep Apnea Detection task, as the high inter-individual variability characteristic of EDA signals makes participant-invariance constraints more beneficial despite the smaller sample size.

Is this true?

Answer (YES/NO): NO